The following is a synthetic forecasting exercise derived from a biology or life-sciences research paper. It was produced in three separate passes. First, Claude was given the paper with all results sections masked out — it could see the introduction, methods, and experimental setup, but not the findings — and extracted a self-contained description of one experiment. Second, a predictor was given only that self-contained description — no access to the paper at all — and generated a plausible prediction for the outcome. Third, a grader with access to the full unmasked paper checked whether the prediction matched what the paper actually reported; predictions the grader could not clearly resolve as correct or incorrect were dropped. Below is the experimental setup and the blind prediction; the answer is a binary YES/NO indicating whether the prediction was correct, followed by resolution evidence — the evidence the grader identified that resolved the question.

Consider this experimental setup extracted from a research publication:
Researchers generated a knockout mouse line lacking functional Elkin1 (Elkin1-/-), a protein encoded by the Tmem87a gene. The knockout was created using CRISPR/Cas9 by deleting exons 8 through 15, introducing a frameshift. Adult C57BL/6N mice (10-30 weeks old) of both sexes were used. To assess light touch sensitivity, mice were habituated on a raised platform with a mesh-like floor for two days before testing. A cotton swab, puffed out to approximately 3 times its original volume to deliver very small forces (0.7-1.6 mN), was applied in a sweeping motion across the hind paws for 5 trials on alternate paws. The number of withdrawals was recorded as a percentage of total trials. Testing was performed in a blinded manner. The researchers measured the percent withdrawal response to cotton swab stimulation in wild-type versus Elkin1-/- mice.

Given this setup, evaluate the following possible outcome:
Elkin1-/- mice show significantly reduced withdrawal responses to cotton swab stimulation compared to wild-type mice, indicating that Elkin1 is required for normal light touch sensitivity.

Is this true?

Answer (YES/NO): YES